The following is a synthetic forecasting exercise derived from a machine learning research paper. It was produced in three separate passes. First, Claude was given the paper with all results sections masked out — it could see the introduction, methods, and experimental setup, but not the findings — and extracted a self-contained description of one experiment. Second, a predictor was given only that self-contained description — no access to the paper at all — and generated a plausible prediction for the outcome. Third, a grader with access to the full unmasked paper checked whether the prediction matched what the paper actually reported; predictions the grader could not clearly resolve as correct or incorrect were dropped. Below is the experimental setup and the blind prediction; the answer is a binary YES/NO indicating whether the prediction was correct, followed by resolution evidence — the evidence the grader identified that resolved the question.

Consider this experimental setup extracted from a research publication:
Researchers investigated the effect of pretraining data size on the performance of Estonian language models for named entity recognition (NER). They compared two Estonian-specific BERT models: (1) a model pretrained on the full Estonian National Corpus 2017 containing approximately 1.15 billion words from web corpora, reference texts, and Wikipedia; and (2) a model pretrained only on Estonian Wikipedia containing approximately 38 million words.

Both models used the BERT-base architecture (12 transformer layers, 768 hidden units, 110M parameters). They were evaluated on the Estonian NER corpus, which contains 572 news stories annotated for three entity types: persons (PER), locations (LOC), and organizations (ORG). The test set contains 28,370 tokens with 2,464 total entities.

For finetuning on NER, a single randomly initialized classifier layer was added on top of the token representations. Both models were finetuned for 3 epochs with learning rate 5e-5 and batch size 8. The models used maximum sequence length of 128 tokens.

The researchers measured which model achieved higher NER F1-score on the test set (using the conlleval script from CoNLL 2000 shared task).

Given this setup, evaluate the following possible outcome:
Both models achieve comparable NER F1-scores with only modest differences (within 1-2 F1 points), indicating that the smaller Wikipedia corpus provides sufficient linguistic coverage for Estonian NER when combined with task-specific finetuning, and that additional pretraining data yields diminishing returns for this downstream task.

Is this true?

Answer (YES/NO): YES